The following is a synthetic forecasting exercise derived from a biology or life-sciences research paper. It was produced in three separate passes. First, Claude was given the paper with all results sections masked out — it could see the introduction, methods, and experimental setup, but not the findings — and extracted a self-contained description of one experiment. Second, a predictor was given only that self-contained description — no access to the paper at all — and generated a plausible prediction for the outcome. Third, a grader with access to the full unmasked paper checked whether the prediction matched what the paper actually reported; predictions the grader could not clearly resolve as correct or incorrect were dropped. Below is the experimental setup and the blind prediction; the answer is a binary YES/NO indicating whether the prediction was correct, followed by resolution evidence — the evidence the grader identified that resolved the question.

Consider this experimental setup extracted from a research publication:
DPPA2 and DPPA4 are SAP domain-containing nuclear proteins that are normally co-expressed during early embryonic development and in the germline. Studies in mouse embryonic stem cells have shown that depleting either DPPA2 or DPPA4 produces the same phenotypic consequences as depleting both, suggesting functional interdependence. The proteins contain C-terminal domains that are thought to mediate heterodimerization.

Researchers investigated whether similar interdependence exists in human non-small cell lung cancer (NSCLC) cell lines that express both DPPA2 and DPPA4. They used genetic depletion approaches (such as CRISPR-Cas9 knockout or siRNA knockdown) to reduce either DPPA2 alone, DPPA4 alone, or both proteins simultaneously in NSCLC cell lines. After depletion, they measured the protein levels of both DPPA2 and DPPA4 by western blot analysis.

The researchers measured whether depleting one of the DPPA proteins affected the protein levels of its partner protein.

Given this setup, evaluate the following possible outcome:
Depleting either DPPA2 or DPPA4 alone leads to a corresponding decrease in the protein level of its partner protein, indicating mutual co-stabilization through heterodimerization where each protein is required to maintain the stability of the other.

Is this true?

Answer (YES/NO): NO